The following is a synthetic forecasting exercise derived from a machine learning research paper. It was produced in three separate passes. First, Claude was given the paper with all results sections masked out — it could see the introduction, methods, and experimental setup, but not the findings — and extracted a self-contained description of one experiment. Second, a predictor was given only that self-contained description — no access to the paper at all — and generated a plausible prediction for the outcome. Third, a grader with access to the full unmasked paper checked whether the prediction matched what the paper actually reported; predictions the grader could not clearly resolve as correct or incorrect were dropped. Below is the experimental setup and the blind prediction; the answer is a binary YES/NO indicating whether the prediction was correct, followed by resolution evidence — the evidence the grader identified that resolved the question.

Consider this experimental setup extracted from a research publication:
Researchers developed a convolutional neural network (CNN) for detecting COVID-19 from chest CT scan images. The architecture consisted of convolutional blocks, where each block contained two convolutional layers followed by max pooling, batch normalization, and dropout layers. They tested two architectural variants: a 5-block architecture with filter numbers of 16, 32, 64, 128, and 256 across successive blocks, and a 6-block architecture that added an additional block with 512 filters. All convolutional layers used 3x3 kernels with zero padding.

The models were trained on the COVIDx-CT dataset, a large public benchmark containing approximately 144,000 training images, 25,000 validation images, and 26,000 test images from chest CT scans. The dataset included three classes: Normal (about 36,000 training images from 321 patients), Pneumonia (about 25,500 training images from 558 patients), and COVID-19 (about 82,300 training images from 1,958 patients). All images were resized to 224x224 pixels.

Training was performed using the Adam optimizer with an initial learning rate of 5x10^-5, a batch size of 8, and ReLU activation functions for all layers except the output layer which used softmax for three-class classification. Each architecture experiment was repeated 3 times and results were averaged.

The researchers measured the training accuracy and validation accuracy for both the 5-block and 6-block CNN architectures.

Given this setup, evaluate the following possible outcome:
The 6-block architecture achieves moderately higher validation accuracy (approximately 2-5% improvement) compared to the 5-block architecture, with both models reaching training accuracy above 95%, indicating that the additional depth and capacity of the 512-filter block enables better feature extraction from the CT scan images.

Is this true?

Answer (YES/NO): NO